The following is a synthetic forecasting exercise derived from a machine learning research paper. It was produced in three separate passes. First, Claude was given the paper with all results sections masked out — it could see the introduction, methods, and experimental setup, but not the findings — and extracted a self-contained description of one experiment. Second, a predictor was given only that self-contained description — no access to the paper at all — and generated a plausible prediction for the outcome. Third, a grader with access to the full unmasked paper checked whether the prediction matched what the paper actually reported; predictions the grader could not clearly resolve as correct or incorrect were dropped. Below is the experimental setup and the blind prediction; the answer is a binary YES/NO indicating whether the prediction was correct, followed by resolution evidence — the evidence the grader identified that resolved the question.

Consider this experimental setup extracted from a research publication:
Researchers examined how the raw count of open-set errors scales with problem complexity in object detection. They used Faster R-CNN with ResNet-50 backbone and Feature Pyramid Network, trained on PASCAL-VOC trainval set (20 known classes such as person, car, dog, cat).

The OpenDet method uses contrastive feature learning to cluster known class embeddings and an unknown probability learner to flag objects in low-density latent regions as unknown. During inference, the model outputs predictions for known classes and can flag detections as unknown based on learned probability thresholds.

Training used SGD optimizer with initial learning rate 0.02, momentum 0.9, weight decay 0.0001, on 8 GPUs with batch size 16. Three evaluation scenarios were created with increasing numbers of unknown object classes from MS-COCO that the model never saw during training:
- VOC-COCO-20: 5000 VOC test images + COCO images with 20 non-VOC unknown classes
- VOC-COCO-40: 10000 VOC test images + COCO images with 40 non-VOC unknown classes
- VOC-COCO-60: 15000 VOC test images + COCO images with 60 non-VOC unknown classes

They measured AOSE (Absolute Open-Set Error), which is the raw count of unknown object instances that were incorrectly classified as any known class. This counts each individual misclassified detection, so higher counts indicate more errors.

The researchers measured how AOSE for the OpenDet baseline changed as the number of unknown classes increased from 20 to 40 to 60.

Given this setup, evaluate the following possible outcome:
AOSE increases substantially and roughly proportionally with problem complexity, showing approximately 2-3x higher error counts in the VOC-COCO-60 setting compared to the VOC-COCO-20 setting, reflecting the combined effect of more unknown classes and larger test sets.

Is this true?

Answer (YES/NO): NO